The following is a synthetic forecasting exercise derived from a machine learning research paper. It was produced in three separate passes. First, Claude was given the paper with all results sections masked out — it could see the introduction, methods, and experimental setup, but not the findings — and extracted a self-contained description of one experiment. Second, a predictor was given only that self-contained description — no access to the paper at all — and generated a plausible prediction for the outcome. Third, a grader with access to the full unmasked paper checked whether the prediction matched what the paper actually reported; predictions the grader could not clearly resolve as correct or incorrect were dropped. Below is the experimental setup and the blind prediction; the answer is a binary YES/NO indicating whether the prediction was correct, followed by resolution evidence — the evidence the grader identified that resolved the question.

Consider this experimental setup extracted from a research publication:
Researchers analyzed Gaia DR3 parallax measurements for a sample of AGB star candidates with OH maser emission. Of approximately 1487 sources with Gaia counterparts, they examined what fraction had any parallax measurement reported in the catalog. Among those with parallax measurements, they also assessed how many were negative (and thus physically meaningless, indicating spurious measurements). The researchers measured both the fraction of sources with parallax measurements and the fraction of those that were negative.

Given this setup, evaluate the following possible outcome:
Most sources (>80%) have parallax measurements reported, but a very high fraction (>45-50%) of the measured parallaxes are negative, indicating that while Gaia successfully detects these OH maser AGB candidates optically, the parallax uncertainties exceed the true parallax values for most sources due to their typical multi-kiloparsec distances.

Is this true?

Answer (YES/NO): NO